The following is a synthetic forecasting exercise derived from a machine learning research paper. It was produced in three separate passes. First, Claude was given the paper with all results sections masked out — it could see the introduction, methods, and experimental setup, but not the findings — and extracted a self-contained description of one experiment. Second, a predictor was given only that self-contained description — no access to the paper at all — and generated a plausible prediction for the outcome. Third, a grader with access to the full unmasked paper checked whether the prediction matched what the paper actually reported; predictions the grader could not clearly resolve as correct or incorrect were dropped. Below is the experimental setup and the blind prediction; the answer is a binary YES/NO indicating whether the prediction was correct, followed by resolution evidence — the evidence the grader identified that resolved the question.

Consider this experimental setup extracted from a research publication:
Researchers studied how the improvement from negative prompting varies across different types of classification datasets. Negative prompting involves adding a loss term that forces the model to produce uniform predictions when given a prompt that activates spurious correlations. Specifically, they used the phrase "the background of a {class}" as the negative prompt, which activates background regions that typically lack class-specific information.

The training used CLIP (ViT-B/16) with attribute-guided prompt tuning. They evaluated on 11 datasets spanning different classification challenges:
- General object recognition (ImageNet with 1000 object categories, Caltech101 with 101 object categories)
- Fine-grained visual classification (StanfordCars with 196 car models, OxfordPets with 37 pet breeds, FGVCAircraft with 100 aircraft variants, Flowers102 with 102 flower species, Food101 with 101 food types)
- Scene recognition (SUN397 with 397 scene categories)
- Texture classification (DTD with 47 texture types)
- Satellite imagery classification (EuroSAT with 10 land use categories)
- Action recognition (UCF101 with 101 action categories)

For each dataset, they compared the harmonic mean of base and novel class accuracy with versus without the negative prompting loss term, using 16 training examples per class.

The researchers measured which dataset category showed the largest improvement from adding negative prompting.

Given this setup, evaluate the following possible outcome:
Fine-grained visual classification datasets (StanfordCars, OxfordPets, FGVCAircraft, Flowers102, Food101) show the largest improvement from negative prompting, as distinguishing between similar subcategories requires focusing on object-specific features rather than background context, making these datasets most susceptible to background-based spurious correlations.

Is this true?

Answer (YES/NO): NO